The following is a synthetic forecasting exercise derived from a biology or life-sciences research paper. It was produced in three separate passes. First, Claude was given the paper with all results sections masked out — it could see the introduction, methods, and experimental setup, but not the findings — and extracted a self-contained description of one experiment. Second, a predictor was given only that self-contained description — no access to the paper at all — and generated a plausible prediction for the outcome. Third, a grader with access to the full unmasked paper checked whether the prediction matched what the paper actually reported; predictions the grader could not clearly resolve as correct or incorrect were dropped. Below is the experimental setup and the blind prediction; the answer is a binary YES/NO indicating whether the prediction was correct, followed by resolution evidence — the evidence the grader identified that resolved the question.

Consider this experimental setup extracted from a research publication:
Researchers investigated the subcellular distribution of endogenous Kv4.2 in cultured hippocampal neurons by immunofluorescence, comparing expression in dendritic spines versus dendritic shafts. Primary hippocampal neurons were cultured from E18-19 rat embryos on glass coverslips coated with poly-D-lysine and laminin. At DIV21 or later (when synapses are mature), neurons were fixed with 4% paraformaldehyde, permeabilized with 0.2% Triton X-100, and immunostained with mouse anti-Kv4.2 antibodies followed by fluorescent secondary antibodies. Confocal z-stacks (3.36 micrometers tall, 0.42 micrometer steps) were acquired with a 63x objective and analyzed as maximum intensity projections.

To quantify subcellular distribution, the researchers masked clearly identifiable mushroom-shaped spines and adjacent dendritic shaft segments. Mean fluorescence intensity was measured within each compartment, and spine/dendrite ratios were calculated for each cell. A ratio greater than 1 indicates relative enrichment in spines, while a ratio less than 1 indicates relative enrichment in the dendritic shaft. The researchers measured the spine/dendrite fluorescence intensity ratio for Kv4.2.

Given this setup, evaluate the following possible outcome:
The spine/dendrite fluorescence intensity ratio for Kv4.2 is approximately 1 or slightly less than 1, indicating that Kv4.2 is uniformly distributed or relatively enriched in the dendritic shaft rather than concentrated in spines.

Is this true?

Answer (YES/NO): NO